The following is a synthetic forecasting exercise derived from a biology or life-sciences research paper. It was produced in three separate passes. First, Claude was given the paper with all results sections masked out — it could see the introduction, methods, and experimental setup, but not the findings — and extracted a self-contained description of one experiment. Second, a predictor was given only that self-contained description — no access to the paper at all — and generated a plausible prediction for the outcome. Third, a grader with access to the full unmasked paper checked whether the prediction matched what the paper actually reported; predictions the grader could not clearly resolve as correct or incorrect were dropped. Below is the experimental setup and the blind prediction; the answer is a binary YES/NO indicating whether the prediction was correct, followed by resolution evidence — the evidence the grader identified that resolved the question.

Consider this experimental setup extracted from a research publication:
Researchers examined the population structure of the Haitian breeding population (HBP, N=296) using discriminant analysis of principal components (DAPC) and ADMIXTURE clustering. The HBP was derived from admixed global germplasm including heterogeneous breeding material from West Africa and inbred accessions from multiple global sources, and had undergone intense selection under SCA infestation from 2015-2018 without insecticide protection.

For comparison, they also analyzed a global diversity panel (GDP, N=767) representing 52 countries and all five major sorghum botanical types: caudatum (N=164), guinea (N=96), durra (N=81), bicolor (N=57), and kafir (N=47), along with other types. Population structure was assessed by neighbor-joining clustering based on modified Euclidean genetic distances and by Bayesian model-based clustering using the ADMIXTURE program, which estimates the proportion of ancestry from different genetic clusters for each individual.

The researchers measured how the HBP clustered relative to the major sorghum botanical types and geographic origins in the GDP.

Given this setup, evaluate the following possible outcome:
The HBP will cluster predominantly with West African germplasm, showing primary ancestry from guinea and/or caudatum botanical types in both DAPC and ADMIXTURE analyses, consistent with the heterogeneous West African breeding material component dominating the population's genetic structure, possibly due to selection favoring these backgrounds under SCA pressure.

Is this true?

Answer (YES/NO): NO